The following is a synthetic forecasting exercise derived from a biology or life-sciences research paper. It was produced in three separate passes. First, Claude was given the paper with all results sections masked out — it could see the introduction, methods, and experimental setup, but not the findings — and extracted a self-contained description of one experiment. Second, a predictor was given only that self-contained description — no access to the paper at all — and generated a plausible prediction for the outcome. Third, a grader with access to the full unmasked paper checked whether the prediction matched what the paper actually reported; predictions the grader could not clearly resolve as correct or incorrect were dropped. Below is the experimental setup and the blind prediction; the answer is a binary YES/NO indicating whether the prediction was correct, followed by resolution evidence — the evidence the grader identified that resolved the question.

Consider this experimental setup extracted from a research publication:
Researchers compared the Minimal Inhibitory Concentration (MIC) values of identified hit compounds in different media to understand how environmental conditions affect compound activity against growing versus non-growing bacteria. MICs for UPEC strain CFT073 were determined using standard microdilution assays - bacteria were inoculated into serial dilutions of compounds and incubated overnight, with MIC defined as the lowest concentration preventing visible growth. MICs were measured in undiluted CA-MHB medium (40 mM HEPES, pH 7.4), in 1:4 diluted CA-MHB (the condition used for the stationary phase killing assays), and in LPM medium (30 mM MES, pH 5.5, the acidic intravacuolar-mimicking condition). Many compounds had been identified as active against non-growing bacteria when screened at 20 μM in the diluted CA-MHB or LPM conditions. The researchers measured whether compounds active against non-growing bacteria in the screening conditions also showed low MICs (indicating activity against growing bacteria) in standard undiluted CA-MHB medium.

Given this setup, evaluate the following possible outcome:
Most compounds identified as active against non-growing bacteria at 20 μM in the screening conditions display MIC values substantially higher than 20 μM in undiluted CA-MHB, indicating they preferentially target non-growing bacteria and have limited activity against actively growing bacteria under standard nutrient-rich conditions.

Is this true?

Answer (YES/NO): NO